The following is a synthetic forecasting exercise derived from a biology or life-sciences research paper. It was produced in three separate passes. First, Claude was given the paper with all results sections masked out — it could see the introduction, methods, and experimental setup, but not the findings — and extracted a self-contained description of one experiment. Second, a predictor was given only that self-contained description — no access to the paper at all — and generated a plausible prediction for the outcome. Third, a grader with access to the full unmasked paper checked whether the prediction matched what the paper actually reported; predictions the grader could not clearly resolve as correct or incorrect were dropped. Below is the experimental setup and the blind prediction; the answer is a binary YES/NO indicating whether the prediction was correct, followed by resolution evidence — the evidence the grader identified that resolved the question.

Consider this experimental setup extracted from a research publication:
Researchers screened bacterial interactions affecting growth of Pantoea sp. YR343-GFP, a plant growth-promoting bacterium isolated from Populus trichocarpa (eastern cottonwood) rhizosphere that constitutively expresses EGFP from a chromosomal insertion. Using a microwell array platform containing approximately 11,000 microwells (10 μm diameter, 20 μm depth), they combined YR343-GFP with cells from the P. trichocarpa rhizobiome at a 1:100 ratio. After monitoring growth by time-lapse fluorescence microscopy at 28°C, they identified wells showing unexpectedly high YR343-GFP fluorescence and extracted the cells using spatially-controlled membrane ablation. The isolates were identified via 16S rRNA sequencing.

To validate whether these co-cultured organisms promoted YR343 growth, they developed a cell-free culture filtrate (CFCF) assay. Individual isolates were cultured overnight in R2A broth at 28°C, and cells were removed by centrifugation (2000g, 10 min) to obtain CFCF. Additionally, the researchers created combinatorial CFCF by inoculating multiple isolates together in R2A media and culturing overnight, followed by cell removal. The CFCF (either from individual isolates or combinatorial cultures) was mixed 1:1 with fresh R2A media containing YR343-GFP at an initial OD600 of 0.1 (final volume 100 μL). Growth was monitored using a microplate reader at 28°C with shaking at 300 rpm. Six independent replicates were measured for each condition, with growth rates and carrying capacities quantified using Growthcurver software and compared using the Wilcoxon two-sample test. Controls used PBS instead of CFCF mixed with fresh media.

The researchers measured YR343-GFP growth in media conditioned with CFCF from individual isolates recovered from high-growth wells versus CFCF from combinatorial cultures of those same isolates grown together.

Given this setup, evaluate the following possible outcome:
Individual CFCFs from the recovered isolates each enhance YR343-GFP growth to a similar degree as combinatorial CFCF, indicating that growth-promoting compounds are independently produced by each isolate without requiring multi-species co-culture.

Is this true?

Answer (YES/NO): NO